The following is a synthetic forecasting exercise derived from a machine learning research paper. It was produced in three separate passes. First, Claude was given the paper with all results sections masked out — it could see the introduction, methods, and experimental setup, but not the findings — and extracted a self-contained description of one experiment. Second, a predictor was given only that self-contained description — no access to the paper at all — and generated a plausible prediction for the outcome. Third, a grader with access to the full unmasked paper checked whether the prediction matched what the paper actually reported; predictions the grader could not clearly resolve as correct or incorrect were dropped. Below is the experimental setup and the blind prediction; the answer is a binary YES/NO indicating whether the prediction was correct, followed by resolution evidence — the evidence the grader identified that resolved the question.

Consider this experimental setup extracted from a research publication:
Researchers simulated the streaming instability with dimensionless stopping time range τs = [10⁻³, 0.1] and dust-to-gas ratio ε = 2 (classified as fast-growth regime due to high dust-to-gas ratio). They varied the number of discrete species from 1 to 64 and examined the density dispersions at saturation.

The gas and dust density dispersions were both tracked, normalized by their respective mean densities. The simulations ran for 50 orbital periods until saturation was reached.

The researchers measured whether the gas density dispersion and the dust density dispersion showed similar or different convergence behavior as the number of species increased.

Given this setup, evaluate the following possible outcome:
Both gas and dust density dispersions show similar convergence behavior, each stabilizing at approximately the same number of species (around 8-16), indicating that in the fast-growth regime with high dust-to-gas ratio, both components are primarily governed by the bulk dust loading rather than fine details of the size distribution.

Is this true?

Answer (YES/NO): NO